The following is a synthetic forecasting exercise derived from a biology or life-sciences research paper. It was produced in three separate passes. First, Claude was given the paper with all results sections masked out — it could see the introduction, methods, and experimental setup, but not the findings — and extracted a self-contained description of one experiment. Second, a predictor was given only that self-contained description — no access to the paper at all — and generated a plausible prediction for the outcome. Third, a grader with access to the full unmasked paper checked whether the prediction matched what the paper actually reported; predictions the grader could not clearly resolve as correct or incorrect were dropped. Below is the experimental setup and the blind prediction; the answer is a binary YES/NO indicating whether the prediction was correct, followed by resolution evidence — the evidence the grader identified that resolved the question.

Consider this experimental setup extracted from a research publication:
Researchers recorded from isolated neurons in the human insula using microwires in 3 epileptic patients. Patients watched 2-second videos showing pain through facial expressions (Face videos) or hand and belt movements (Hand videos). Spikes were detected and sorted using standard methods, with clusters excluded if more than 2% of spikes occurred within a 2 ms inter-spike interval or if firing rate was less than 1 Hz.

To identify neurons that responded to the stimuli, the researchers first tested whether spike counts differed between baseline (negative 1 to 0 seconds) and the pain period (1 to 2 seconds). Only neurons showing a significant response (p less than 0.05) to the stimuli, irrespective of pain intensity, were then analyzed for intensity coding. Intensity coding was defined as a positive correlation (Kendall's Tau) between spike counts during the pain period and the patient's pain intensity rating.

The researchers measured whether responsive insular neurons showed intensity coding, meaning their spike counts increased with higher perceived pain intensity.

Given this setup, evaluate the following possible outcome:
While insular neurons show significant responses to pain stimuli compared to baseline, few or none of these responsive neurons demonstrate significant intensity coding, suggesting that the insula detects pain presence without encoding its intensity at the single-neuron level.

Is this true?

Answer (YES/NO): NO